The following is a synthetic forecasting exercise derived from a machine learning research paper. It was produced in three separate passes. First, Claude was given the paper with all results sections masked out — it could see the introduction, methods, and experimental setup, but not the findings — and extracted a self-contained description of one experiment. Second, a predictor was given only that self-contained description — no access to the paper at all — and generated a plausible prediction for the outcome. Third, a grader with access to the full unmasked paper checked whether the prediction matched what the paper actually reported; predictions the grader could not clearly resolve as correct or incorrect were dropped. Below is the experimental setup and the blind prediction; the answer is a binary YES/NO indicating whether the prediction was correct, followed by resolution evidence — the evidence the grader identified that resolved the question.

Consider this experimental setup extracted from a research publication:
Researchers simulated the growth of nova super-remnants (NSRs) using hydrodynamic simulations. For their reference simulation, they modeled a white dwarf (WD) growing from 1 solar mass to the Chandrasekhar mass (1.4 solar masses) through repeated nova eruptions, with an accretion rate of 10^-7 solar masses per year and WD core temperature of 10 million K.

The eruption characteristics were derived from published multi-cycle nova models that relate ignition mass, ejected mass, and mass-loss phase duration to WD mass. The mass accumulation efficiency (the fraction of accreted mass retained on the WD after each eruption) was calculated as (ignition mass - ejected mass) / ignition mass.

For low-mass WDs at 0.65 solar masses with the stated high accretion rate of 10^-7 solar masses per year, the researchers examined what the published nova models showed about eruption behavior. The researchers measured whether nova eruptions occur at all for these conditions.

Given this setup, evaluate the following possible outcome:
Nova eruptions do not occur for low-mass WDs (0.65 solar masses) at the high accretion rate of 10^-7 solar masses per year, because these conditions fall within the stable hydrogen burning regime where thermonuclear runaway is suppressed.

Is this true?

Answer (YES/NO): YES